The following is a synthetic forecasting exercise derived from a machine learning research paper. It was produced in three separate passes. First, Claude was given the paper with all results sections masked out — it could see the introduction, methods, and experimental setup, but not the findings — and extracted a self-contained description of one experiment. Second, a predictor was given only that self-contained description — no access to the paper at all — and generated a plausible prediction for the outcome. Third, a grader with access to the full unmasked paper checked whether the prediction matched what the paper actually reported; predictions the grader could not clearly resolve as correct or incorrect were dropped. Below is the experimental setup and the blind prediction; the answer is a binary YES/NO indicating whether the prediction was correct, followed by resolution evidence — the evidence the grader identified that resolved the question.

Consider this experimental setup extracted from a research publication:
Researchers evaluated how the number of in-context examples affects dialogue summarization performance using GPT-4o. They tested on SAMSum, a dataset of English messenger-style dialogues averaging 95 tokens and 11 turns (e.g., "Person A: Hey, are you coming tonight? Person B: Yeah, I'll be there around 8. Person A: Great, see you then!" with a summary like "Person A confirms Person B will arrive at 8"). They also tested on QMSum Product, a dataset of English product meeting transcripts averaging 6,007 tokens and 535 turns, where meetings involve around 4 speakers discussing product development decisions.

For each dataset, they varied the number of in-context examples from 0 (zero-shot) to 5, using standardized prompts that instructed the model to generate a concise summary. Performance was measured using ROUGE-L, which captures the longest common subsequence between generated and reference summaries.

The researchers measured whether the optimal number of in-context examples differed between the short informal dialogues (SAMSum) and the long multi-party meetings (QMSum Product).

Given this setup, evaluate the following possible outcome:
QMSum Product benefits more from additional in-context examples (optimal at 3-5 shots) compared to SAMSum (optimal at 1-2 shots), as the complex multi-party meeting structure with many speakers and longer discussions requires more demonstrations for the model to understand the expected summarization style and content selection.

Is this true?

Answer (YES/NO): NO